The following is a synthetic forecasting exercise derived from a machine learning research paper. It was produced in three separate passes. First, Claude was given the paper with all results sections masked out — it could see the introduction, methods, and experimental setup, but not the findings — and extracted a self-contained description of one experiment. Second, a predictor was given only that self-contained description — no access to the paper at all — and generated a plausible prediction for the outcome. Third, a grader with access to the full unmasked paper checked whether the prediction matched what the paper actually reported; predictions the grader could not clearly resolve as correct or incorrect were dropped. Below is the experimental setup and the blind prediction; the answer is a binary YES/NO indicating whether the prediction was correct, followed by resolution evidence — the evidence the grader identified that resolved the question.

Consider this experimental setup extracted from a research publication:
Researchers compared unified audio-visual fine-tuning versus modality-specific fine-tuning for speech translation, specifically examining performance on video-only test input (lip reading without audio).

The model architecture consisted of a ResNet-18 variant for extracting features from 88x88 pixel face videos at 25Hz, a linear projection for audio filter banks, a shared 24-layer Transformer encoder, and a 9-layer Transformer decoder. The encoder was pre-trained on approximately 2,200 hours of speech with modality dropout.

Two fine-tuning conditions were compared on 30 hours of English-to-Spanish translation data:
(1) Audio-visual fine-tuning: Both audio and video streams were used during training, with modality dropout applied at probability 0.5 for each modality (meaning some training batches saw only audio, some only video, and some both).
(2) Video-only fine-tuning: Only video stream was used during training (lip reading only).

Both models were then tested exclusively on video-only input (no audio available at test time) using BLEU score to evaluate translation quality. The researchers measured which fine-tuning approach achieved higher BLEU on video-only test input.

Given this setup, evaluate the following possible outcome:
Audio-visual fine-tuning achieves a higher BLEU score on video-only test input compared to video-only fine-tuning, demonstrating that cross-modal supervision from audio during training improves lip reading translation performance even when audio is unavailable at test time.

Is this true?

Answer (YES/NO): YES